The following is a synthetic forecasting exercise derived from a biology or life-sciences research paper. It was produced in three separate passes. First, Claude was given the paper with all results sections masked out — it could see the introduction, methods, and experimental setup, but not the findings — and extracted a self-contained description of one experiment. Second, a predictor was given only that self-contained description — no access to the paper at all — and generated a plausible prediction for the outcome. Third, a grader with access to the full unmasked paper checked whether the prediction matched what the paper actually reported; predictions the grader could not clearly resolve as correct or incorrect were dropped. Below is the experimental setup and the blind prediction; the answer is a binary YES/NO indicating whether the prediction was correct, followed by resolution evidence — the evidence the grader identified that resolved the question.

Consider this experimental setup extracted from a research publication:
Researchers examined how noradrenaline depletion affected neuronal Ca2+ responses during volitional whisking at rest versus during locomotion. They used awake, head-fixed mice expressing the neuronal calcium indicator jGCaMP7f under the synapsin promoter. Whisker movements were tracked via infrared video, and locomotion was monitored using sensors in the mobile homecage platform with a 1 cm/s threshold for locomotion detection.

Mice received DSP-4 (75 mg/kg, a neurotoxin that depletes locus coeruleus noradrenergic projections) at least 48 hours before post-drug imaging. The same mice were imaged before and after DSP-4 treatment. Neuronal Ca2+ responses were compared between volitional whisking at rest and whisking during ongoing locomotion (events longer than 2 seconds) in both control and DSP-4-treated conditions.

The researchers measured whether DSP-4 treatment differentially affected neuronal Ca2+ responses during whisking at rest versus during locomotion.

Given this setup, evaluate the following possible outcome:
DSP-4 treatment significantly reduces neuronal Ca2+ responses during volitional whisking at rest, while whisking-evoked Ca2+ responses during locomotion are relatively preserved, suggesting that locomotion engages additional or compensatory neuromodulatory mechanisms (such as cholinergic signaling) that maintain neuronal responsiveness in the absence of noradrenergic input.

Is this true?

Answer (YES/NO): NO